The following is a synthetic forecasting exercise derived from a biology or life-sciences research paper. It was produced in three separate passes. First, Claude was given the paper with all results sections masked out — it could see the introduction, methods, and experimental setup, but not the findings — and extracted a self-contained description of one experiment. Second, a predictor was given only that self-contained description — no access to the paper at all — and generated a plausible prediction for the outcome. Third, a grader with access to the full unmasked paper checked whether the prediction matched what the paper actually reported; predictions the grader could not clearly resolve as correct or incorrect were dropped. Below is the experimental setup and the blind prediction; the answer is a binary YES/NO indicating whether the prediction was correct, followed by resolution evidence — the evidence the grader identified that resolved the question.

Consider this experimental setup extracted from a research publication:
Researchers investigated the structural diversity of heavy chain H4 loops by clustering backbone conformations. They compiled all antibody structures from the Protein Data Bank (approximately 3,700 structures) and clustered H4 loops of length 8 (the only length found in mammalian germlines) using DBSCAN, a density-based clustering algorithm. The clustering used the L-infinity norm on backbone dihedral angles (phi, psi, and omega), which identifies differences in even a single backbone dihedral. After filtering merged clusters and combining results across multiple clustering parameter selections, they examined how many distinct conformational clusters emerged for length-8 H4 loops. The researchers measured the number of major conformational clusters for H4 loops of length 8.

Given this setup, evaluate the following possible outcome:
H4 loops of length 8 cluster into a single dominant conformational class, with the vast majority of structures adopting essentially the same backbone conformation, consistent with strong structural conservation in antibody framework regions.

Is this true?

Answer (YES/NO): YES